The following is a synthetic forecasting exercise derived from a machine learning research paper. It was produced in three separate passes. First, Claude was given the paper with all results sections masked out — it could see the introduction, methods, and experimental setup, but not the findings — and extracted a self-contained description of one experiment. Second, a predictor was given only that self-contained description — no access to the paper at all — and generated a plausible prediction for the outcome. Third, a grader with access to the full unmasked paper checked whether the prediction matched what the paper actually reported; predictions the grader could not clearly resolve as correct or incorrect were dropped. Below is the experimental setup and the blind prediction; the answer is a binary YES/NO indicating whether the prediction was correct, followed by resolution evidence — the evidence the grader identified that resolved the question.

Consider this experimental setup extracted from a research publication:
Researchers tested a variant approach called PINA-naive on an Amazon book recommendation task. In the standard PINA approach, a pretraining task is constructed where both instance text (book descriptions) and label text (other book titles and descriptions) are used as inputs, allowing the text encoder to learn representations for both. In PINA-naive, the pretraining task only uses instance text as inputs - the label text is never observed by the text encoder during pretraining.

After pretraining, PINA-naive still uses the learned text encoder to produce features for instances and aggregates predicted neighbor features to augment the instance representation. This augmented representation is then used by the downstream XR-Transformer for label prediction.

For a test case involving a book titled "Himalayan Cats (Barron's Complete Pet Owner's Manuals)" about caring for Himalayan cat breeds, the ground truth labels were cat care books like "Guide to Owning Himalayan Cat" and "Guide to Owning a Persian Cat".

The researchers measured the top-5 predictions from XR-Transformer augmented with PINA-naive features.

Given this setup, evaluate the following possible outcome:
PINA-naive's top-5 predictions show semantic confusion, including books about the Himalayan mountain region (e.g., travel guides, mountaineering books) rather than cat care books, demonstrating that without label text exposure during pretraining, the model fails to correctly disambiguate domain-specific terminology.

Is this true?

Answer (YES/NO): NO